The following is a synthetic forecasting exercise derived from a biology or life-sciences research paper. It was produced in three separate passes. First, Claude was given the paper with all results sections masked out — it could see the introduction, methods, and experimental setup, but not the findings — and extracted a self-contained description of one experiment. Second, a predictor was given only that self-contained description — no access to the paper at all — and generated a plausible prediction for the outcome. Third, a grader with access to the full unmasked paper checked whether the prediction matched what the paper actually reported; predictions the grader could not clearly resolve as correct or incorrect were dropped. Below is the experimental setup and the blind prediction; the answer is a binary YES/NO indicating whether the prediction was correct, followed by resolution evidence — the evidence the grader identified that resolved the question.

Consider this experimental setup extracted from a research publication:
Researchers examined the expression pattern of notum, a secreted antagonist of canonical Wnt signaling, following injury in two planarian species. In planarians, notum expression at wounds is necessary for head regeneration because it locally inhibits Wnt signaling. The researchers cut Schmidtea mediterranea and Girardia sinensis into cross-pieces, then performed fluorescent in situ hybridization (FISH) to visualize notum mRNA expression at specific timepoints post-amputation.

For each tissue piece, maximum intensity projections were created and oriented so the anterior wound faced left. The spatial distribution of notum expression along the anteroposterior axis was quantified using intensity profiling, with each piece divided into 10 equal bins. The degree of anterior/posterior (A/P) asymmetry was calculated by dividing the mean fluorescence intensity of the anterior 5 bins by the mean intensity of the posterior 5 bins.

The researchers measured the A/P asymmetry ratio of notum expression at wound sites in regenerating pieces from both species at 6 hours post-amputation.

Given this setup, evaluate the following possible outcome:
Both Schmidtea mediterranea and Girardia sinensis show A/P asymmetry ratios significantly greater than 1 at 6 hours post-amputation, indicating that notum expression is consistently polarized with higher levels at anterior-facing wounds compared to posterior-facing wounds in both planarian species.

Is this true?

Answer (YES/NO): NO